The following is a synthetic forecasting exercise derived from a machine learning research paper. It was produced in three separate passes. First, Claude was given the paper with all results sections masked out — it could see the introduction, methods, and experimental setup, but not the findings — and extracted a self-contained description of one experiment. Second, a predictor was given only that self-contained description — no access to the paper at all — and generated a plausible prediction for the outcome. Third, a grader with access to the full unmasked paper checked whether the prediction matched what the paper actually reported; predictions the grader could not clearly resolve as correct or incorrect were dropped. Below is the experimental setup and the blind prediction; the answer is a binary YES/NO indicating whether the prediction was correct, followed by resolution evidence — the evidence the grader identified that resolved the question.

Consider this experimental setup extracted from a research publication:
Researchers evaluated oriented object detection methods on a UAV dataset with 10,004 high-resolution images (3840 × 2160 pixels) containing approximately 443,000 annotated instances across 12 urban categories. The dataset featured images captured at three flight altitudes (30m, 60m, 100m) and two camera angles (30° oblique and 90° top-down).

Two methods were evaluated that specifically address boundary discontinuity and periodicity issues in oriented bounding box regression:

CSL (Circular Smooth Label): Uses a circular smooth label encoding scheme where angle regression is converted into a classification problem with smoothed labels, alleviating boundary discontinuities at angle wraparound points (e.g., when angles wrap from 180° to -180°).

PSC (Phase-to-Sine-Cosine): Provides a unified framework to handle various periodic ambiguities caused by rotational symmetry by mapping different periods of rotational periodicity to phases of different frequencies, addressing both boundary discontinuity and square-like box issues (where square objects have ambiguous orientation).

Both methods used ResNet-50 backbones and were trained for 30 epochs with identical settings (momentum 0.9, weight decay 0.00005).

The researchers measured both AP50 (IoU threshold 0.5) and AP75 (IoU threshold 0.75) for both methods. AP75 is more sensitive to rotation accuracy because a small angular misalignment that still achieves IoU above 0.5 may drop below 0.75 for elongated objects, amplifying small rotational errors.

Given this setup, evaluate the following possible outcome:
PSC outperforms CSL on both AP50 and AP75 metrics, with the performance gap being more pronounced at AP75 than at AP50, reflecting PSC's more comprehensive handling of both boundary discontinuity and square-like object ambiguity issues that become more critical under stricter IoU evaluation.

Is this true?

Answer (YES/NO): YES